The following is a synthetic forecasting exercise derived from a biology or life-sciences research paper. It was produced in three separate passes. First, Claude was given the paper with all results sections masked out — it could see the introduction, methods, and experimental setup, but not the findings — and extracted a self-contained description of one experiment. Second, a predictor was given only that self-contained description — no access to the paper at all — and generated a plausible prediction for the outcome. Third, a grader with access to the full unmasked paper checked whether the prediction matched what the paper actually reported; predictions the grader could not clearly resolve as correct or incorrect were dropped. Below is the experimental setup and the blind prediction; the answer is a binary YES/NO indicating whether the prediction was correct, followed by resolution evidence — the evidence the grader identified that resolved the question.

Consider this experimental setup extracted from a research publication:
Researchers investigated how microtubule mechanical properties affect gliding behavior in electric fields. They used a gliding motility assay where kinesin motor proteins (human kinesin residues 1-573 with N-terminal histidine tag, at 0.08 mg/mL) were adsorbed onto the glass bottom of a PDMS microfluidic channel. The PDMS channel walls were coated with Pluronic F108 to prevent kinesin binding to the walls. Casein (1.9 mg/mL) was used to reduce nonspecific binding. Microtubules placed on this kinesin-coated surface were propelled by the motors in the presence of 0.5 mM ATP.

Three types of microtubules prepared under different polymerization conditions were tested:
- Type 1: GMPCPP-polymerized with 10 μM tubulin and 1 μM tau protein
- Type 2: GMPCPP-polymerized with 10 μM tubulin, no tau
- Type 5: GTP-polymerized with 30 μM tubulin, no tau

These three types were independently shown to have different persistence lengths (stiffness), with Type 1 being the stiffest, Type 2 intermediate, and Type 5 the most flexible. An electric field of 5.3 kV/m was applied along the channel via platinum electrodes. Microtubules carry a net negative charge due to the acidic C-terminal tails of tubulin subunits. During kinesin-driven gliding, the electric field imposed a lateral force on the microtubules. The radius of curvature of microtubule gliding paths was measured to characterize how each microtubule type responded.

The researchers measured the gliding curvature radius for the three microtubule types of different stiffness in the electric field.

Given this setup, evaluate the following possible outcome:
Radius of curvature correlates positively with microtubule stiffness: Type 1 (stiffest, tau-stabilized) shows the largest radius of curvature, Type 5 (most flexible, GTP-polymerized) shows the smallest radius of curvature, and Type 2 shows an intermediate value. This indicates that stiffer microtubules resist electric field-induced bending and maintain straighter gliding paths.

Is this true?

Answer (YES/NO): NO